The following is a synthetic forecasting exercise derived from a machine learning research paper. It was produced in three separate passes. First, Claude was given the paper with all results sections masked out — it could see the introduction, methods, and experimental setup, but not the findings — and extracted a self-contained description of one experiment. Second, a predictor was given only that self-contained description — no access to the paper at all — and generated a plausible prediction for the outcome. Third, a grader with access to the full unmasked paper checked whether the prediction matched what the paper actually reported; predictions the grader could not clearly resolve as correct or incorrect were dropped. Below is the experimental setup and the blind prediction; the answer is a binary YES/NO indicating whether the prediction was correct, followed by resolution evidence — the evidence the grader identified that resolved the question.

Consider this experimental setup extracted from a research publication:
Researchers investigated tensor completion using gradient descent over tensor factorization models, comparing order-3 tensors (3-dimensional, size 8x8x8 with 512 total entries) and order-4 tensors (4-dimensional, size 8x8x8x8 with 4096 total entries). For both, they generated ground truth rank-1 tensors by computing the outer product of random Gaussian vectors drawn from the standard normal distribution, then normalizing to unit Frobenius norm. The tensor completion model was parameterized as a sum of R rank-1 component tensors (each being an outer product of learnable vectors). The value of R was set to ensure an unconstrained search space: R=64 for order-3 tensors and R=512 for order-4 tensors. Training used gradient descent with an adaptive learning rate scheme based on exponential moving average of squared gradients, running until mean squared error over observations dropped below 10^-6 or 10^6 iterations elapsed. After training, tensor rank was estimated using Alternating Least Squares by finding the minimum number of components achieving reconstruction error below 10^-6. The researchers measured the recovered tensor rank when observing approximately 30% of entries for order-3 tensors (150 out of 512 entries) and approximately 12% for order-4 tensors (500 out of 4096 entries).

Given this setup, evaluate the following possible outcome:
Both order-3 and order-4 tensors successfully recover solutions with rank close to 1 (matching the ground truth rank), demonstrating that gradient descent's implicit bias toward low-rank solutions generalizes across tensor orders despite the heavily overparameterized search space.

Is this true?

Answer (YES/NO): YES